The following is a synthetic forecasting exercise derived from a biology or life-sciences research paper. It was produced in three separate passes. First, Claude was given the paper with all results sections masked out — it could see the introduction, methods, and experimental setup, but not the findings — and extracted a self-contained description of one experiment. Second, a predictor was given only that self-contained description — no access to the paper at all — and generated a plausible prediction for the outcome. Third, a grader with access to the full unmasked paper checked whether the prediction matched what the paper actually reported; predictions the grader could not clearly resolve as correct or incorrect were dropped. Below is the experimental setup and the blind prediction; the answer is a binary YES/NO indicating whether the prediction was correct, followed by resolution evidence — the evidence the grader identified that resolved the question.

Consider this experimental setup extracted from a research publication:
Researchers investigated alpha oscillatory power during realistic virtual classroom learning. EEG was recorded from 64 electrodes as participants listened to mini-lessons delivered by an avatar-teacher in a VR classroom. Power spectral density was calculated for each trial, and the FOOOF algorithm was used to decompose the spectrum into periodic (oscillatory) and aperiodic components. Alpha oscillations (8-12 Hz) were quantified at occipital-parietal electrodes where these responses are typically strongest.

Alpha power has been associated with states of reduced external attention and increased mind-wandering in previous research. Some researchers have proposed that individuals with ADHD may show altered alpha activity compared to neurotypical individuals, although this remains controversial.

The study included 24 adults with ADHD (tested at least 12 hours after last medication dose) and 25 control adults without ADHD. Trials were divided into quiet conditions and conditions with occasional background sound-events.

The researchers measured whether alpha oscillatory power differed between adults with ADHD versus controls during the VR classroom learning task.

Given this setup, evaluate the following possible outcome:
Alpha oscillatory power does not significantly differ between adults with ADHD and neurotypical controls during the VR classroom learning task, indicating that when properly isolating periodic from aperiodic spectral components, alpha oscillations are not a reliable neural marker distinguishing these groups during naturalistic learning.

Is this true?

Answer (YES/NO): YES